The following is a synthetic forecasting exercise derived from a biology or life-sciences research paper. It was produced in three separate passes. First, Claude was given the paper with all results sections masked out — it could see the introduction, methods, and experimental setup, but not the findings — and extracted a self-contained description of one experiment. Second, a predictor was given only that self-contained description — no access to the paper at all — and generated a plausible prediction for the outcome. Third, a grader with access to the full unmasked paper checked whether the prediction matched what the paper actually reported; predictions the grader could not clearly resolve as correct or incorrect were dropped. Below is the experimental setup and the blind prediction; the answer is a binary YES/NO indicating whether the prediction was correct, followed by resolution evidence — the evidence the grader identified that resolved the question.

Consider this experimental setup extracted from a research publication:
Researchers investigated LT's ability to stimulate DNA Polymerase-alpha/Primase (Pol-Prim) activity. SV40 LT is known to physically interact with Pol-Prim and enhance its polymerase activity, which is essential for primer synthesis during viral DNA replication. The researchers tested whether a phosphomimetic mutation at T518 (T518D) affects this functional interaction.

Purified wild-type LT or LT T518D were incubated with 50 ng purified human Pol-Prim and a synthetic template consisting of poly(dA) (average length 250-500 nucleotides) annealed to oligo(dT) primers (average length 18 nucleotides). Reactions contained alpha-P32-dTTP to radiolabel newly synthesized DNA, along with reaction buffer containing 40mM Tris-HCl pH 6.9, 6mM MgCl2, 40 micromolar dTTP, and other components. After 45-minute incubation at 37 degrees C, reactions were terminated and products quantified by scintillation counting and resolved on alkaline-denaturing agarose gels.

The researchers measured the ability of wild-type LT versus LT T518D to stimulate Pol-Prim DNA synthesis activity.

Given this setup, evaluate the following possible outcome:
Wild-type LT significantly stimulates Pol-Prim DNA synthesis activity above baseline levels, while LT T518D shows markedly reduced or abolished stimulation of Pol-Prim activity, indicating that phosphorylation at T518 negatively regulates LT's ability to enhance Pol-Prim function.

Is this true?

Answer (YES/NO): NO